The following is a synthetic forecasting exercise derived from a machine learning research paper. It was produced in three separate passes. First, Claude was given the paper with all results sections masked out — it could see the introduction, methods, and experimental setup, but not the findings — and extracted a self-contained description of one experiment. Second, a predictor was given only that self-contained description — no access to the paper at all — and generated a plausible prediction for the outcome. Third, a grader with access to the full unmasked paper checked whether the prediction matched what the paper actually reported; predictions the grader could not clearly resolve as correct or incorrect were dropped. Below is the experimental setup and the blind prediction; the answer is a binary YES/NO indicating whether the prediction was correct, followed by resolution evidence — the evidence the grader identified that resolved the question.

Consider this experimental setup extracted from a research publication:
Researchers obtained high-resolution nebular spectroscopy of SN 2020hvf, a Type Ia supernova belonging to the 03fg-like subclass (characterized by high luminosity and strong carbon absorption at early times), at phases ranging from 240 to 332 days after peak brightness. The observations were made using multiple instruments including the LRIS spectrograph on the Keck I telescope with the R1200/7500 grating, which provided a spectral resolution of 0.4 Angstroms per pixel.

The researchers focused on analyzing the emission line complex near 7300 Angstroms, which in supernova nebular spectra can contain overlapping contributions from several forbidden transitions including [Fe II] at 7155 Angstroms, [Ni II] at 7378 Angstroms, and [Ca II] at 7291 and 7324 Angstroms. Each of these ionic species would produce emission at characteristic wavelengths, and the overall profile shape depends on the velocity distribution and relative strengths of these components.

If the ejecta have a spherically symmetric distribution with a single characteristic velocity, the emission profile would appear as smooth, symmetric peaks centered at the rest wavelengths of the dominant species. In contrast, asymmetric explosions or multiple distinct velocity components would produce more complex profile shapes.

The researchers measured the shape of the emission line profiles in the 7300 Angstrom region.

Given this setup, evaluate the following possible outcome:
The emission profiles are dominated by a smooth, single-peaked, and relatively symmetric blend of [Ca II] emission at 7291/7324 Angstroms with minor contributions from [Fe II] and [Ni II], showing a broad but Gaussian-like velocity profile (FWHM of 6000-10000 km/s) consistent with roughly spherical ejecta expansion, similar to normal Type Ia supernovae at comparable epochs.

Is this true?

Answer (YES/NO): NO